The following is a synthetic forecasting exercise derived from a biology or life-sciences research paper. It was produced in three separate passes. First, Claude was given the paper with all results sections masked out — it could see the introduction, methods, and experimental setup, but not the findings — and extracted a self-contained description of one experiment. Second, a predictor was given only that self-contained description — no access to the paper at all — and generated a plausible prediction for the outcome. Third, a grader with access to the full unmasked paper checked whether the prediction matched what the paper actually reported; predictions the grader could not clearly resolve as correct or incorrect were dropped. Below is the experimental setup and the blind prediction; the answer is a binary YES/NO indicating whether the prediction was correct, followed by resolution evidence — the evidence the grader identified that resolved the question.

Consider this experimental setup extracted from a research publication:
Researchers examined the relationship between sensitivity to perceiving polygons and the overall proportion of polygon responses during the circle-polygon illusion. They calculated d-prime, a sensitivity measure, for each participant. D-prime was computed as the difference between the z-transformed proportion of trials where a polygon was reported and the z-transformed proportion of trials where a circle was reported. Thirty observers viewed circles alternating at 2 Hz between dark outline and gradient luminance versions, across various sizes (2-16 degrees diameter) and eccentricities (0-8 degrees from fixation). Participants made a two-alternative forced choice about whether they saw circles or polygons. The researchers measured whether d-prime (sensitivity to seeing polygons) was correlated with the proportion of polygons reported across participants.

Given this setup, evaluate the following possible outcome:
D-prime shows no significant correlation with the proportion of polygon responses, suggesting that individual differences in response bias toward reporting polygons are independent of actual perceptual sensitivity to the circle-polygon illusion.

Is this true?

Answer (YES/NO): YES